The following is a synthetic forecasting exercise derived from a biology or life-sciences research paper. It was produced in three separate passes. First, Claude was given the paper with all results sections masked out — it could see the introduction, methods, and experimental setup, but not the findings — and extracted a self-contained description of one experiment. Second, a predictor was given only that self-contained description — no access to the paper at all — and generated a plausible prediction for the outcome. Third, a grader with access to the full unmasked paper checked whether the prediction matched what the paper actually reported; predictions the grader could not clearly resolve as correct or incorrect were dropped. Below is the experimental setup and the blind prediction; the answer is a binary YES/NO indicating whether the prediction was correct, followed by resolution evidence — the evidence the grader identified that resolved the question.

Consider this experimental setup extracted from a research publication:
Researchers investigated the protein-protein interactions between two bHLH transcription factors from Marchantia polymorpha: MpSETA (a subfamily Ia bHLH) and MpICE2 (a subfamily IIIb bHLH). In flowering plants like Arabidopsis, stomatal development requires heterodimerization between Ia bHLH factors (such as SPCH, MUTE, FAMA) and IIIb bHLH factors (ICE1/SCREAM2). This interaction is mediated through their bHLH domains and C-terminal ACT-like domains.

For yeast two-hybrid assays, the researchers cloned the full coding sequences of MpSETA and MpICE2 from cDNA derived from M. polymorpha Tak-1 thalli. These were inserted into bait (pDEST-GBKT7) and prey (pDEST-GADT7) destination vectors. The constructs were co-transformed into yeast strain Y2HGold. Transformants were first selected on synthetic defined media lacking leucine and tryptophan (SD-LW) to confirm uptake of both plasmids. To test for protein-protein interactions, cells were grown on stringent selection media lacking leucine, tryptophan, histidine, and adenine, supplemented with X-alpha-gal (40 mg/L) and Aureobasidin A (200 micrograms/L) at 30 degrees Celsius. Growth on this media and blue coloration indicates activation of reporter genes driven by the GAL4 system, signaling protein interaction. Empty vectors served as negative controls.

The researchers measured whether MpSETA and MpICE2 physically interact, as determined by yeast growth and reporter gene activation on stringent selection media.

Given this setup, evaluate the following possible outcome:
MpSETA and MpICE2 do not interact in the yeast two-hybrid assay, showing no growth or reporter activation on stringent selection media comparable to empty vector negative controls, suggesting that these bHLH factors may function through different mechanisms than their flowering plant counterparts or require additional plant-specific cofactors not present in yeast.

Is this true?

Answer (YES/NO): NO